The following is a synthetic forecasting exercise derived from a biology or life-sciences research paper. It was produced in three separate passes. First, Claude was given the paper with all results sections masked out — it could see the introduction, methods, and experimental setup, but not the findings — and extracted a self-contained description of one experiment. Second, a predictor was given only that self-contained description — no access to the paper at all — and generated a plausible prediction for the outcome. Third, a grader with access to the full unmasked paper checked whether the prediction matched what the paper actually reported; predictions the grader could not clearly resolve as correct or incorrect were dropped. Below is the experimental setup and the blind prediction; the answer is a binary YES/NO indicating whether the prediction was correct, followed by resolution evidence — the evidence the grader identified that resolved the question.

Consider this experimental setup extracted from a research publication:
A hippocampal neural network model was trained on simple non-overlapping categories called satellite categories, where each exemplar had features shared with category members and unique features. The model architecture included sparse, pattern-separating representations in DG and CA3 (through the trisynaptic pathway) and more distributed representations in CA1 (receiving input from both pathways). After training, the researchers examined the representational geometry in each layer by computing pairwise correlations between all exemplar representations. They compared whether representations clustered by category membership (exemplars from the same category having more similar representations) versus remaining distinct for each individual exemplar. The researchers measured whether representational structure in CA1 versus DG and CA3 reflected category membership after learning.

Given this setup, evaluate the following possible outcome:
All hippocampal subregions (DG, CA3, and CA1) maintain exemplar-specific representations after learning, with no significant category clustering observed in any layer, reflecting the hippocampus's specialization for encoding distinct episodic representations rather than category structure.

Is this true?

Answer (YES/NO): NO